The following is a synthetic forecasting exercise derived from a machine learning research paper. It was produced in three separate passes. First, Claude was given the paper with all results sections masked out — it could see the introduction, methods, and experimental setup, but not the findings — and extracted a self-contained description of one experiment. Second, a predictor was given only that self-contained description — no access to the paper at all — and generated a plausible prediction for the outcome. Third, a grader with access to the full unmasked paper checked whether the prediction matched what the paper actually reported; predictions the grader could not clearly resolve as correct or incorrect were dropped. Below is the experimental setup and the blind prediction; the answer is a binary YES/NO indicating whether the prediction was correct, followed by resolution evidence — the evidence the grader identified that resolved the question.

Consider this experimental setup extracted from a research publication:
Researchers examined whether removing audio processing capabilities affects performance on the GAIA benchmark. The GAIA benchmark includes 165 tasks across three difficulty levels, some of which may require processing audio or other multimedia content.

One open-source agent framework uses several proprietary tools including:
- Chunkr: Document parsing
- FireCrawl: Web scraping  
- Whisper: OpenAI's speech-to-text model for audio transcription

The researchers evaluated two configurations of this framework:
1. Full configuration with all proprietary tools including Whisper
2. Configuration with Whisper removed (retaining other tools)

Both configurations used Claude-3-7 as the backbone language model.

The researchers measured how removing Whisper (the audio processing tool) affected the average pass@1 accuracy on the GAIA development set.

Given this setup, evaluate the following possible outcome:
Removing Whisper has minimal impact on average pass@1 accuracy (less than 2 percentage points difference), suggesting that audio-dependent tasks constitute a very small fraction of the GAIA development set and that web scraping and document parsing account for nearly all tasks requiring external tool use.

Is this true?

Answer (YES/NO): NO